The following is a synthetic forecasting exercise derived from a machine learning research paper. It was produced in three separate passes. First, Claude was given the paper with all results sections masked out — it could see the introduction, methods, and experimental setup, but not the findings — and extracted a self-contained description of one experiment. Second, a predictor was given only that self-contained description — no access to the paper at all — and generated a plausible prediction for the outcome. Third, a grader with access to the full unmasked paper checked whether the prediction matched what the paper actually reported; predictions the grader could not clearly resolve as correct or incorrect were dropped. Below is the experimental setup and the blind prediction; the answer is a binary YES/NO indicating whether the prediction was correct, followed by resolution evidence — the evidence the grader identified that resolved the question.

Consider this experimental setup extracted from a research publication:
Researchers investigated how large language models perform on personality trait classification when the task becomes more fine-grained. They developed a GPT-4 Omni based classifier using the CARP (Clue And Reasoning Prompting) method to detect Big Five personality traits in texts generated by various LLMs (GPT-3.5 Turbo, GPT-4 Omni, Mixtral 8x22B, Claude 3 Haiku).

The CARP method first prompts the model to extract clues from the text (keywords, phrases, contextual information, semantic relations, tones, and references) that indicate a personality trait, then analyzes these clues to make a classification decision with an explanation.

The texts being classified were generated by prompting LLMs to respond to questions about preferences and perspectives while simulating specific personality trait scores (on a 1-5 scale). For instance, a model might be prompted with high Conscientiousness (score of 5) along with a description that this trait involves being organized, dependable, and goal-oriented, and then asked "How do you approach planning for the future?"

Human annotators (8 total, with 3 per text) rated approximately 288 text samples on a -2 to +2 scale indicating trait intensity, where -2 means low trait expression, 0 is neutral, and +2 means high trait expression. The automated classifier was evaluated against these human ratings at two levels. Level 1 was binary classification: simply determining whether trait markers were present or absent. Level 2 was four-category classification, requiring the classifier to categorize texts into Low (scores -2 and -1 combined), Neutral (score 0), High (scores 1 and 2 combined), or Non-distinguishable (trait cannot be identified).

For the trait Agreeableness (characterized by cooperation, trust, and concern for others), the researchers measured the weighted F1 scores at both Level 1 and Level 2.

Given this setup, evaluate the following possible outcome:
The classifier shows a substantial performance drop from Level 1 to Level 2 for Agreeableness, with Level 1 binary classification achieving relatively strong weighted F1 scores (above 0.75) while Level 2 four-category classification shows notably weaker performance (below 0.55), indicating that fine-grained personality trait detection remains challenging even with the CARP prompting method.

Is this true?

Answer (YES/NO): NO